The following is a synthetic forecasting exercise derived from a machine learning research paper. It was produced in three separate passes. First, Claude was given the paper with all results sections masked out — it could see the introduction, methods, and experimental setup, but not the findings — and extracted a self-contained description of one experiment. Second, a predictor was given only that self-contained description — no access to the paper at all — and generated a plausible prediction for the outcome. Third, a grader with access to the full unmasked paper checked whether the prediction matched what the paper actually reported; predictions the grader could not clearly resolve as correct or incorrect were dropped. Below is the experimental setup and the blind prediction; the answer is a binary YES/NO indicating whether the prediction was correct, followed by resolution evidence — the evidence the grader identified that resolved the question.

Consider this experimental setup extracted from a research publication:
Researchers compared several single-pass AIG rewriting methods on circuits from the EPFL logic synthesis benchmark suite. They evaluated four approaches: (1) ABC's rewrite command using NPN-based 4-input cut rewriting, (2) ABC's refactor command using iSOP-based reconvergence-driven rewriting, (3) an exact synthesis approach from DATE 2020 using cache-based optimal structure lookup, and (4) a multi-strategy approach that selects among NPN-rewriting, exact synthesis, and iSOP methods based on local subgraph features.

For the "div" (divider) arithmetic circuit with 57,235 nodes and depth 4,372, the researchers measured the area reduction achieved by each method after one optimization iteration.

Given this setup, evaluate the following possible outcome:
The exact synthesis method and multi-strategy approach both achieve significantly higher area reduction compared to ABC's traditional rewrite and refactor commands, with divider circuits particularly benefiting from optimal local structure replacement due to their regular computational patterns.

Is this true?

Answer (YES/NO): NO